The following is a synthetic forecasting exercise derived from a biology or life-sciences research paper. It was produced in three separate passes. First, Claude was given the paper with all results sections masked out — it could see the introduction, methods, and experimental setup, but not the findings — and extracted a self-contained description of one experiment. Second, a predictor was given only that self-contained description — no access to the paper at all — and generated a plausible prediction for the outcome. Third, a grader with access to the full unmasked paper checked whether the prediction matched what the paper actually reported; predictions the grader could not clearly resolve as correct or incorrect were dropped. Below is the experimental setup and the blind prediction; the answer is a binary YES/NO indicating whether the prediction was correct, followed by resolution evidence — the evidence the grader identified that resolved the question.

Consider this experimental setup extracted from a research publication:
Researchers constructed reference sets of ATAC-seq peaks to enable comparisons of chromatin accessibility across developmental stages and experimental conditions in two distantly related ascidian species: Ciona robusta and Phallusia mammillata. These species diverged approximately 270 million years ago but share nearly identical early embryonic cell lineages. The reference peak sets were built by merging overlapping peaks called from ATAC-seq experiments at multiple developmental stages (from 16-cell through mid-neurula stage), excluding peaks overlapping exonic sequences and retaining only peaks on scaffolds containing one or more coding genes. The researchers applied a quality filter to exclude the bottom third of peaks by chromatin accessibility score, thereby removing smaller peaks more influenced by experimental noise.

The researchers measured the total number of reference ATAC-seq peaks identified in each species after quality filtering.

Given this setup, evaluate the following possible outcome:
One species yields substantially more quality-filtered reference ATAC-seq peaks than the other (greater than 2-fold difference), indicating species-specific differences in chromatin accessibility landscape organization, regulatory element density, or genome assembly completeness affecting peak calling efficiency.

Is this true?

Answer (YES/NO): NO